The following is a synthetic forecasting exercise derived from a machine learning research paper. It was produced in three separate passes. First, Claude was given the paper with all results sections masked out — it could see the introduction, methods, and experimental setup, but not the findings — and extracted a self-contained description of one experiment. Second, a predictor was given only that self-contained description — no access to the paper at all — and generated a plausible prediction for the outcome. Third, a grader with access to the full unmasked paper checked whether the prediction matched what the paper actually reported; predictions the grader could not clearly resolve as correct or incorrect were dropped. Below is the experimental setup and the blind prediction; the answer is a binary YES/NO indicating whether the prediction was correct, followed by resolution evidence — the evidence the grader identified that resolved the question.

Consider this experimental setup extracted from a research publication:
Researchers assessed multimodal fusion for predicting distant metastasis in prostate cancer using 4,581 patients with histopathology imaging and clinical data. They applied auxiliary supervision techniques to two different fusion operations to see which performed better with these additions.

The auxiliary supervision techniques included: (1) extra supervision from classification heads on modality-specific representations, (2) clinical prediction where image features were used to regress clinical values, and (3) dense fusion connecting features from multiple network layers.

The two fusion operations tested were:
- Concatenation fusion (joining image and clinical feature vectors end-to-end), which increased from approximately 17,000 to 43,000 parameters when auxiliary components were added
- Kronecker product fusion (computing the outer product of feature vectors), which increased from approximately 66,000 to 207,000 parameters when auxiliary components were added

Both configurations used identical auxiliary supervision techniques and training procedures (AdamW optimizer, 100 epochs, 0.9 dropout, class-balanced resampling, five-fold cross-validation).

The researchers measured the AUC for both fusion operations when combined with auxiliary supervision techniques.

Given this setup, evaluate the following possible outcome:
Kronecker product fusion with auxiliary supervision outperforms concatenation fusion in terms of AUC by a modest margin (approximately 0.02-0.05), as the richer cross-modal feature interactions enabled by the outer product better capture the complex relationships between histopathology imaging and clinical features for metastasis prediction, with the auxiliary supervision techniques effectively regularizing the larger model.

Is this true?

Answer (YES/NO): NO